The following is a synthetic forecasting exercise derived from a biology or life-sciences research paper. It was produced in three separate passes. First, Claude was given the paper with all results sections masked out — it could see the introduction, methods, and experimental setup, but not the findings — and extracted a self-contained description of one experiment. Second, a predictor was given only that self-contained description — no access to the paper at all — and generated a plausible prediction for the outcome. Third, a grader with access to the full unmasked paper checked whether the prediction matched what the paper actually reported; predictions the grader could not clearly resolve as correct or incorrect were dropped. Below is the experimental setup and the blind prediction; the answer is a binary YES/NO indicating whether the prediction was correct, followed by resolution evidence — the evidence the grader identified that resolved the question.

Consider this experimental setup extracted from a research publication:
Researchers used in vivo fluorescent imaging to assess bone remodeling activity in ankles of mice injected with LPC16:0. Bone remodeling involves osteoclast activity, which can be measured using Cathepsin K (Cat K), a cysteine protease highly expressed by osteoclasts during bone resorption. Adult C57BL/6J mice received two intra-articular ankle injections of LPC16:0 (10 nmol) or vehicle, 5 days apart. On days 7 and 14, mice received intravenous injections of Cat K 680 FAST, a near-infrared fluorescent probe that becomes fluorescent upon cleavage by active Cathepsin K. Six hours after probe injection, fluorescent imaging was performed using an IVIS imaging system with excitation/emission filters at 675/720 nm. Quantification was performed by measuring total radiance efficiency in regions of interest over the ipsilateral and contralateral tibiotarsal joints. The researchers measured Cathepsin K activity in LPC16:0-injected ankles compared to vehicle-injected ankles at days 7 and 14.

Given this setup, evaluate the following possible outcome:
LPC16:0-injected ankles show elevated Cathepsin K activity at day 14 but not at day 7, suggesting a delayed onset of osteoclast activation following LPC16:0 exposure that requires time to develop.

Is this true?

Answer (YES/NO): NO